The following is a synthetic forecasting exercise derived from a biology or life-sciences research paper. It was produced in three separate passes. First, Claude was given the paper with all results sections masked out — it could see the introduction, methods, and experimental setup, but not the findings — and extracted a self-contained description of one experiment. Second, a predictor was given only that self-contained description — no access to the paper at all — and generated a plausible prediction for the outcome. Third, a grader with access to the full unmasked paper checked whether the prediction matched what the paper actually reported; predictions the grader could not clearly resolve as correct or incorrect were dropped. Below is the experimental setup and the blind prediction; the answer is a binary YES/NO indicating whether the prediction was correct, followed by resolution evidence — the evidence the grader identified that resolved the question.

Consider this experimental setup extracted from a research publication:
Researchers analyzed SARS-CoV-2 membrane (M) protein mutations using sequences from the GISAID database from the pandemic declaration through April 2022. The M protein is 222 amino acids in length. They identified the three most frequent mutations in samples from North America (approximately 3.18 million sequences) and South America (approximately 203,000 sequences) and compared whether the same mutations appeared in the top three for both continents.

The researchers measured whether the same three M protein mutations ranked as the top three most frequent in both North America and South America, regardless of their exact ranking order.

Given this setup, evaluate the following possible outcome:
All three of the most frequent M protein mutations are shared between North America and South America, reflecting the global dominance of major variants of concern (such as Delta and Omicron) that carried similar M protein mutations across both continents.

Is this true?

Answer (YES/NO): YES